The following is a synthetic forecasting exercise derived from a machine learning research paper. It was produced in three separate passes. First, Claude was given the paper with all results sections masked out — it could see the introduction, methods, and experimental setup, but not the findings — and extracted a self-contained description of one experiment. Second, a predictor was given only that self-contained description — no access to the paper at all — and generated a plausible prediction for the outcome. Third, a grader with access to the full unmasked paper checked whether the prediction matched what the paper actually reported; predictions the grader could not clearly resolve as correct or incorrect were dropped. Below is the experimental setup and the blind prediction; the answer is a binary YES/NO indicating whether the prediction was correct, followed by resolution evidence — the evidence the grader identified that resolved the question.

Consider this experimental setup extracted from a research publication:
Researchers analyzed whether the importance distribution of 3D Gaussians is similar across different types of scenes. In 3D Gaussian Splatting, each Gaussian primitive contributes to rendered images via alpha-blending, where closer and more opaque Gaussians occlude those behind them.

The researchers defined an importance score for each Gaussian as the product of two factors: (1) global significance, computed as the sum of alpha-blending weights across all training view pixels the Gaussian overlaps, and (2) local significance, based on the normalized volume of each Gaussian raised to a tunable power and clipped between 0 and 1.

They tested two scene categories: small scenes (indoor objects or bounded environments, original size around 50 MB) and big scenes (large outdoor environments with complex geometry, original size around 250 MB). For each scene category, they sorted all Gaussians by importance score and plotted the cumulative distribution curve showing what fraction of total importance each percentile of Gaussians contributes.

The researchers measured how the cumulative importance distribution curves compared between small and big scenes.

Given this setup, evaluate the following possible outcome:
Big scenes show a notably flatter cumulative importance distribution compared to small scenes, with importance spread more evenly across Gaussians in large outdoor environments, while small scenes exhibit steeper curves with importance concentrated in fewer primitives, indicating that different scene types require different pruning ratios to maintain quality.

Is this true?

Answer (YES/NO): NO